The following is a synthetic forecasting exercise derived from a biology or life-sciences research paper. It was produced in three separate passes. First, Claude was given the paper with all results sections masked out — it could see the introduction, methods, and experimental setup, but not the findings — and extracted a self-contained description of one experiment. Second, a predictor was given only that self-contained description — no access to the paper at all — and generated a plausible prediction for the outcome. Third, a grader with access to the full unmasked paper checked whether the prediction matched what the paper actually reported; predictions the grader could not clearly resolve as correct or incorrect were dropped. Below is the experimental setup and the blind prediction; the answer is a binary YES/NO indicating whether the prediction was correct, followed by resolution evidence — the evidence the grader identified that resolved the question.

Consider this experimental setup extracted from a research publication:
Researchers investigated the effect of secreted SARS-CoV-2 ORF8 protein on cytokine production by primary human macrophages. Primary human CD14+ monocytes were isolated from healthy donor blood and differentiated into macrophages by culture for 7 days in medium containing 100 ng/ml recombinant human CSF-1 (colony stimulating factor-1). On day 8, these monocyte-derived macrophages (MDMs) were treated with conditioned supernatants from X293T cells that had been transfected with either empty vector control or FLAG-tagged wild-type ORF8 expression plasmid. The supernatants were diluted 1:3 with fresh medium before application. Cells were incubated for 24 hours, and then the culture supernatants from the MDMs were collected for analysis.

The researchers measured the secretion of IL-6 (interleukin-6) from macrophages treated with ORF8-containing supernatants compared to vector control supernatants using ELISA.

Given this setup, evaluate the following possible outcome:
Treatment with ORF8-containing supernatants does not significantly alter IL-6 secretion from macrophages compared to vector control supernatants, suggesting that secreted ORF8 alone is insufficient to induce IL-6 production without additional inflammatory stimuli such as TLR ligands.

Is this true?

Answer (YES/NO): YES